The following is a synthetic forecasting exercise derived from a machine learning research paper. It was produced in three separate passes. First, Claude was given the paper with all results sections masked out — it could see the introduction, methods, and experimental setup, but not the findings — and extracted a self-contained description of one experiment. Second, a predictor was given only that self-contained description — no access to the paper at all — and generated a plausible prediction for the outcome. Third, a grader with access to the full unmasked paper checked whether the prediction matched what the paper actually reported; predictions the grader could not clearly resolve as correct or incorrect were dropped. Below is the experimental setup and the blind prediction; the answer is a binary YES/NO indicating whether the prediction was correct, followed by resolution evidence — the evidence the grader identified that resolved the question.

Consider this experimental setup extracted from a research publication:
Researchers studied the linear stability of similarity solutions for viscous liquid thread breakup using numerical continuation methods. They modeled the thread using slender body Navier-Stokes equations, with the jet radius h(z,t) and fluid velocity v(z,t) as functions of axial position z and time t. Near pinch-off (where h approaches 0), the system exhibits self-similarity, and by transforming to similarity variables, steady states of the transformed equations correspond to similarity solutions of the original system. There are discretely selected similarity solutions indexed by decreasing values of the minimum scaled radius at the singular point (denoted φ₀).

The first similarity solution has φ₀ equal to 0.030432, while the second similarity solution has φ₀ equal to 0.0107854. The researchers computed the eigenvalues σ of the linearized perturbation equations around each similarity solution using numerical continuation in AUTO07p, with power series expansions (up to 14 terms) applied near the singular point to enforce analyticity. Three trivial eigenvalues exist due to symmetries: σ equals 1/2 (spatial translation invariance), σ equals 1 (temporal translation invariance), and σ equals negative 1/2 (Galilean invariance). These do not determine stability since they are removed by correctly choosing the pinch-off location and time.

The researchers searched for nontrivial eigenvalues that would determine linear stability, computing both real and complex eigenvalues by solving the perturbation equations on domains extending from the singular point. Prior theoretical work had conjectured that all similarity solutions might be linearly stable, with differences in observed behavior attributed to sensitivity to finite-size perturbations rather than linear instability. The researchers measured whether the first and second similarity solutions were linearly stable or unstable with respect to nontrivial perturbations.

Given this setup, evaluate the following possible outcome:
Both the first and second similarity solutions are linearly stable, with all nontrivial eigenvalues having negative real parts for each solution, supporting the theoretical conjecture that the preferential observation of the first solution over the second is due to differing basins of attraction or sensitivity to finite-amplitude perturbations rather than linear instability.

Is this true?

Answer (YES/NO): NO